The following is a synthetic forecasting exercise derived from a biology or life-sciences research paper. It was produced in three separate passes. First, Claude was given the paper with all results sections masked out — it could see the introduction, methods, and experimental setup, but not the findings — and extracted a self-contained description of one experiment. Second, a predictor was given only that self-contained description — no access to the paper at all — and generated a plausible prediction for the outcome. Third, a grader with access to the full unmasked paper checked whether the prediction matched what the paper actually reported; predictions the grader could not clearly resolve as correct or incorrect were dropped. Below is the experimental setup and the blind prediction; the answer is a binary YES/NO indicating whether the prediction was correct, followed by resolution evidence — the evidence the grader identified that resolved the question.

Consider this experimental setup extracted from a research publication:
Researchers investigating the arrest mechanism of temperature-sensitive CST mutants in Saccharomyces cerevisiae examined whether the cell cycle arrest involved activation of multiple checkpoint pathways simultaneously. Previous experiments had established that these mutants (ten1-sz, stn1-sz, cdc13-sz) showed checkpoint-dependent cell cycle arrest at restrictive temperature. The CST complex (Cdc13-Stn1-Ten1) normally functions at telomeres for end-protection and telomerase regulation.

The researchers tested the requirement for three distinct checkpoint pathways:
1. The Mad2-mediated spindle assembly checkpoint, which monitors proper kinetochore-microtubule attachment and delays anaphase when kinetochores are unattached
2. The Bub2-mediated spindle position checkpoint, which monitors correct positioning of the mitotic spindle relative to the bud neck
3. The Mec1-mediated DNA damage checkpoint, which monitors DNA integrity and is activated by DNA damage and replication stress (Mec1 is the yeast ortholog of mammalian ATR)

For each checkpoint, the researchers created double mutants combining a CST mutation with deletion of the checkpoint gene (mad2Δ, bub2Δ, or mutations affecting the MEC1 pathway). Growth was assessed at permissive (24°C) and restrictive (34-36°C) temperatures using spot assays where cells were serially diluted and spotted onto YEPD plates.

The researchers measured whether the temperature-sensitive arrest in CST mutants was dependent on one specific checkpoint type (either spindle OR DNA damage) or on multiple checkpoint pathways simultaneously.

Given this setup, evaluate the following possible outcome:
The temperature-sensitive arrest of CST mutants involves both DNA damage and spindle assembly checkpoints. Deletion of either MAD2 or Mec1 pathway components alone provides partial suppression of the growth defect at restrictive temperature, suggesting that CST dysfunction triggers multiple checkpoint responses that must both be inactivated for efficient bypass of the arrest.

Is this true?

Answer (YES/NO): NO